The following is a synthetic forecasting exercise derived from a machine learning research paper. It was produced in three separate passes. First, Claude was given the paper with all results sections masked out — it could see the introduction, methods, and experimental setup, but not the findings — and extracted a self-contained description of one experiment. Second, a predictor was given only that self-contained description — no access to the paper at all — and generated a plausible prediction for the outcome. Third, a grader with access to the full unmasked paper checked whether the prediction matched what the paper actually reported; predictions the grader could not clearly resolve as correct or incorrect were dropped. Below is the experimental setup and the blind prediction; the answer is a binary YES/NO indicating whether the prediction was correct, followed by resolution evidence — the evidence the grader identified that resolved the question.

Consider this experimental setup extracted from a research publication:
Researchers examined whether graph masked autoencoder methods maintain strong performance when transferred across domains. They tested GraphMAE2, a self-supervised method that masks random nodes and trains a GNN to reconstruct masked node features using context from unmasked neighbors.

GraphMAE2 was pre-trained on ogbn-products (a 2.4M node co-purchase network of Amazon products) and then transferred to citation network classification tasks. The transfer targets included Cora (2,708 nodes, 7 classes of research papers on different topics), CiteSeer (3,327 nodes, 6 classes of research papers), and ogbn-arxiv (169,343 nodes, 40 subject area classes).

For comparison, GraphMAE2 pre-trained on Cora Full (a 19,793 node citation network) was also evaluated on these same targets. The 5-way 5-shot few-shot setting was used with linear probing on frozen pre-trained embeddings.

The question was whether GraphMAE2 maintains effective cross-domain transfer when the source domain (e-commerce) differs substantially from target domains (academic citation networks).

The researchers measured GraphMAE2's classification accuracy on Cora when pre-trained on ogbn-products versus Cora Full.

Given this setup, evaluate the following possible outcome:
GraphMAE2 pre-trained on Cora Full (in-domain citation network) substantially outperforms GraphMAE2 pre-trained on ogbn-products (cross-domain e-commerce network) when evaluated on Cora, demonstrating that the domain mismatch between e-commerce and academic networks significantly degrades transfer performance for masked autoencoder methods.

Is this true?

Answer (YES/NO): YES